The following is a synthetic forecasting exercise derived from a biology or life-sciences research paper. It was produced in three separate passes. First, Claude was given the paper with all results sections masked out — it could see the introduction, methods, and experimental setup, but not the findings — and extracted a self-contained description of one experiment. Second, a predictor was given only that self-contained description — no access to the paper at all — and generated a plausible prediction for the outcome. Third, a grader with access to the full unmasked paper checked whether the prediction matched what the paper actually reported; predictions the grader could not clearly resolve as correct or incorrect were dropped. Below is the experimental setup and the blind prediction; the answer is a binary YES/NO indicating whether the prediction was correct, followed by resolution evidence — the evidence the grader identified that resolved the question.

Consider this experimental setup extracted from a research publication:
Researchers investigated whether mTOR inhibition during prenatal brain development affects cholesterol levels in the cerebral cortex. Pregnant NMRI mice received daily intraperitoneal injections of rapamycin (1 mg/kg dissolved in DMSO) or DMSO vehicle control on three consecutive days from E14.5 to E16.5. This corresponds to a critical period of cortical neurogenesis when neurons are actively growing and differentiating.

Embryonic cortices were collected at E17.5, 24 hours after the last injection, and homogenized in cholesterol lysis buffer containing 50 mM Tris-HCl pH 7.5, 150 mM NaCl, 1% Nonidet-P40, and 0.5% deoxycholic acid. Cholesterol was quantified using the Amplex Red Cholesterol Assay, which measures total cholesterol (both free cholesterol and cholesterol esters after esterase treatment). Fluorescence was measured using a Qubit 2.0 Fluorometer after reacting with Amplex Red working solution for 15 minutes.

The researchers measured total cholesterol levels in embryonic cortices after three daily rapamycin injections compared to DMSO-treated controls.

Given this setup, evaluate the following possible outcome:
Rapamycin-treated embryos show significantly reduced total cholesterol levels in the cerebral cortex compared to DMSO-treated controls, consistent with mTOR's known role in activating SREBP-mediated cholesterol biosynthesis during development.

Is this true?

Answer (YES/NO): YES